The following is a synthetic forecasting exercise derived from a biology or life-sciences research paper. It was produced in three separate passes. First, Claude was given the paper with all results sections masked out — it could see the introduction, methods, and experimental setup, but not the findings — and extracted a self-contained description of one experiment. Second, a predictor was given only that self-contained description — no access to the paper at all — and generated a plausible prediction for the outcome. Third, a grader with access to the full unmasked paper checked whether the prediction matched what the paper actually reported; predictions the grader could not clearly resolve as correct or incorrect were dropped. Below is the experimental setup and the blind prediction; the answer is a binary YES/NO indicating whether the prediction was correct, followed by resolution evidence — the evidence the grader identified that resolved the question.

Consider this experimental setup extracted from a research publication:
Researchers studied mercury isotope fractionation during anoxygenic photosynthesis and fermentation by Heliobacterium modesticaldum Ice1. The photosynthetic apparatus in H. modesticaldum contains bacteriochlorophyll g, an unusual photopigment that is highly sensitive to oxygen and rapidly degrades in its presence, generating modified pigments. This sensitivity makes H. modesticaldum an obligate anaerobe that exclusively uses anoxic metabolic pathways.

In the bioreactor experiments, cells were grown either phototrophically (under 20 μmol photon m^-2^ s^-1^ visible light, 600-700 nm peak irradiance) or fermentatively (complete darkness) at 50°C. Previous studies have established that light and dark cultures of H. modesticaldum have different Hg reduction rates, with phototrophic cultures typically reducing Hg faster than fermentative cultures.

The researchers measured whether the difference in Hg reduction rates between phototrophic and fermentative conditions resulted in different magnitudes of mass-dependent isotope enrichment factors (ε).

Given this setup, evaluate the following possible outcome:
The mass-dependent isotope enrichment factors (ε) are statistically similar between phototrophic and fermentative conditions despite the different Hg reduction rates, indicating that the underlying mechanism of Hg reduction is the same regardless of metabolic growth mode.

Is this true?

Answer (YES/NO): NO